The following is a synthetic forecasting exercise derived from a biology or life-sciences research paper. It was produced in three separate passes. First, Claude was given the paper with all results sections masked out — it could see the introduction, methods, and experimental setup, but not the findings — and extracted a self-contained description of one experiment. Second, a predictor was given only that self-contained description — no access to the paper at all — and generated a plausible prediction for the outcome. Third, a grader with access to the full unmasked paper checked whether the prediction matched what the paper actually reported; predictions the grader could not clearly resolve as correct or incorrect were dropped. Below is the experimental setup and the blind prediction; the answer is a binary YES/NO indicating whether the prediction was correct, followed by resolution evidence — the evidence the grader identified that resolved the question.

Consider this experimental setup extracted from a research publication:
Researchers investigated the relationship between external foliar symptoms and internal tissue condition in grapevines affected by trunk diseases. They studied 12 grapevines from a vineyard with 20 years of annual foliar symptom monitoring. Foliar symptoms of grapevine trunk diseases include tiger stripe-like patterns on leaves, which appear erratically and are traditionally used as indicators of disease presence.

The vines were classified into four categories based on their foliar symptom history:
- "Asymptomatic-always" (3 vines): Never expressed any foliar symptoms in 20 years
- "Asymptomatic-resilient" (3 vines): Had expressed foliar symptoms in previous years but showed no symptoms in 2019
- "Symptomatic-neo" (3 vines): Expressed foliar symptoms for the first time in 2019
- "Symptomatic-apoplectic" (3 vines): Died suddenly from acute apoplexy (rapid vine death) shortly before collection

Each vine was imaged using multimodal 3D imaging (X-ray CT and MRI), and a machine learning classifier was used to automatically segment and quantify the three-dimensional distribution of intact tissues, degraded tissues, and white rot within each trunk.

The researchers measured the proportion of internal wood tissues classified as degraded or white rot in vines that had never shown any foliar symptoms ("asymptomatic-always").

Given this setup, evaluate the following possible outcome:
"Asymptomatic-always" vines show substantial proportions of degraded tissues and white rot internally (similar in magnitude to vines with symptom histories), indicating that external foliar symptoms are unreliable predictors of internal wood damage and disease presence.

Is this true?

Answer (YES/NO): NO